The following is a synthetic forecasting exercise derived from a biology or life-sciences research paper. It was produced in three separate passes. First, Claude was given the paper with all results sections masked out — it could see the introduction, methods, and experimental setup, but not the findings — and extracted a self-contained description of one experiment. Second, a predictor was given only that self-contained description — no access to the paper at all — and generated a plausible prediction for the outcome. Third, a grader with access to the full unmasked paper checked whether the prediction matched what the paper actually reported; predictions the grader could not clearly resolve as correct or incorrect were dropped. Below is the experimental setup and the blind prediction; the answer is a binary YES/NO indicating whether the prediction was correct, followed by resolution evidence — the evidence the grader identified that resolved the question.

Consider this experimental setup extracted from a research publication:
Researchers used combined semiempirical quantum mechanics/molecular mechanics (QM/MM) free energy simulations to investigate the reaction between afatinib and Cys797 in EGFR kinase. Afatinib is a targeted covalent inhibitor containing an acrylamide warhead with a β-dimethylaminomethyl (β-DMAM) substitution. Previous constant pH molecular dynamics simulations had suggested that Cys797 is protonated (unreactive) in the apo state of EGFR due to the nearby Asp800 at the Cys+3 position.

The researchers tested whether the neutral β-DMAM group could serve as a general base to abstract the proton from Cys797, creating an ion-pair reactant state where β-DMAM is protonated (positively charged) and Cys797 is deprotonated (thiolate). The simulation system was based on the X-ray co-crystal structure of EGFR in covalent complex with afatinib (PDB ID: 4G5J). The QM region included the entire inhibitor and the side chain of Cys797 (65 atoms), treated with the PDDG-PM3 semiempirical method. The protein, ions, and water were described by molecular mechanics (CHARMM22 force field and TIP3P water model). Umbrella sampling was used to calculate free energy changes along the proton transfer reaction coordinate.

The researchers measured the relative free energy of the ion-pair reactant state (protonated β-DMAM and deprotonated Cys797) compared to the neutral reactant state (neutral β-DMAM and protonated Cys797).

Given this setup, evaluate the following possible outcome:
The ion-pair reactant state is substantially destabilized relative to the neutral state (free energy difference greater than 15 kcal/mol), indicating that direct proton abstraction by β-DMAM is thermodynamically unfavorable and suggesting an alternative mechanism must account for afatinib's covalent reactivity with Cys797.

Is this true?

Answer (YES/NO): NO